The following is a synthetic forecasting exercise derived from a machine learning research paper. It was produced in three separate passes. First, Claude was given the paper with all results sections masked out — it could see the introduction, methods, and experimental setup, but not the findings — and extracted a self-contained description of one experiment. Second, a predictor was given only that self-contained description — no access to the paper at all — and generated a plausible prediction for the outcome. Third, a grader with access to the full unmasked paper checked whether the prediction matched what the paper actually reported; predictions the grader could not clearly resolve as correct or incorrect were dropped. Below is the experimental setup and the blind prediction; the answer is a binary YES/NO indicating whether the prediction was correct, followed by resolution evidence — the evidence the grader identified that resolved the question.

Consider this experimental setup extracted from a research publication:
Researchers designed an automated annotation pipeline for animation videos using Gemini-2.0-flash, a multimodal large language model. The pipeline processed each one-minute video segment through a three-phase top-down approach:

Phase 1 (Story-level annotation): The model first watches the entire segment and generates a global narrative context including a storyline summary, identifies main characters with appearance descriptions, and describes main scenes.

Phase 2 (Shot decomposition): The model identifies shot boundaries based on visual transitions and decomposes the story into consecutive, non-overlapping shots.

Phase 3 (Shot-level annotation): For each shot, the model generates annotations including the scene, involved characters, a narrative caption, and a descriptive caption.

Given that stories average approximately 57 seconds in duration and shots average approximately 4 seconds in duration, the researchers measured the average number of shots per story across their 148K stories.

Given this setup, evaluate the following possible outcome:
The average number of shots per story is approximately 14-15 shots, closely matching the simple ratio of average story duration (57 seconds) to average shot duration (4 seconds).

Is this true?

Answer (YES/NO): YES